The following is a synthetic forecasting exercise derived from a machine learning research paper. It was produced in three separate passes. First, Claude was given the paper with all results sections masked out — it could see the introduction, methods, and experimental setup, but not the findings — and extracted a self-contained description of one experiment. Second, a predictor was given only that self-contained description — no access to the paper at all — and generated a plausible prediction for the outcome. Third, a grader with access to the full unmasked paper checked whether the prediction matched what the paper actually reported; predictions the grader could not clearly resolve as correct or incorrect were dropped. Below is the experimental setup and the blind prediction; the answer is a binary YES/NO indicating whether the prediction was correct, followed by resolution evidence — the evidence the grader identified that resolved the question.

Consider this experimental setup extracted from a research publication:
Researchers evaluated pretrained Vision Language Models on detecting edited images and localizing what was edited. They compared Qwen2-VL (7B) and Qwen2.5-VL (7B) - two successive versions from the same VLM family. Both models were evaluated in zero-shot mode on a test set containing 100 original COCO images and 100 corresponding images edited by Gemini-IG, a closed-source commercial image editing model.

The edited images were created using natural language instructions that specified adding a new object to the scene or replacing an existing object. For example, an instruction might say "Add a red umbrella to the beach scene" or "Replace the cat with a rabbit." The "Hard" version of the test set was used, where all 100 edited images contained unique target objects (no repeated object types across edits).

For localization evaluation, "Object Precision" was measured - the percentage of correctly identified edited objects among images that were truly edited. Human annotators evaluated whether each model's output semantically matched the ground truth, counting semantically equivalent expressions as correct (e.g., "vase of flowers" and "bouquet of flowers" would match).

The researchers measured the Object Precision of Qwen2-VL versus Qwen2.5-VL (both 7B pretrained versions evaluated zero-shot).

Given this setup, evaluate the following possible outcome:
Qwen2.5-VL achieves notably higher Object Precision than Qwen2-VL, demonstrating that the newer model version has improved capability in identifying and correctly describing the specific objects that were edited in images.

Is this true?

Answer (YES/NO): NO